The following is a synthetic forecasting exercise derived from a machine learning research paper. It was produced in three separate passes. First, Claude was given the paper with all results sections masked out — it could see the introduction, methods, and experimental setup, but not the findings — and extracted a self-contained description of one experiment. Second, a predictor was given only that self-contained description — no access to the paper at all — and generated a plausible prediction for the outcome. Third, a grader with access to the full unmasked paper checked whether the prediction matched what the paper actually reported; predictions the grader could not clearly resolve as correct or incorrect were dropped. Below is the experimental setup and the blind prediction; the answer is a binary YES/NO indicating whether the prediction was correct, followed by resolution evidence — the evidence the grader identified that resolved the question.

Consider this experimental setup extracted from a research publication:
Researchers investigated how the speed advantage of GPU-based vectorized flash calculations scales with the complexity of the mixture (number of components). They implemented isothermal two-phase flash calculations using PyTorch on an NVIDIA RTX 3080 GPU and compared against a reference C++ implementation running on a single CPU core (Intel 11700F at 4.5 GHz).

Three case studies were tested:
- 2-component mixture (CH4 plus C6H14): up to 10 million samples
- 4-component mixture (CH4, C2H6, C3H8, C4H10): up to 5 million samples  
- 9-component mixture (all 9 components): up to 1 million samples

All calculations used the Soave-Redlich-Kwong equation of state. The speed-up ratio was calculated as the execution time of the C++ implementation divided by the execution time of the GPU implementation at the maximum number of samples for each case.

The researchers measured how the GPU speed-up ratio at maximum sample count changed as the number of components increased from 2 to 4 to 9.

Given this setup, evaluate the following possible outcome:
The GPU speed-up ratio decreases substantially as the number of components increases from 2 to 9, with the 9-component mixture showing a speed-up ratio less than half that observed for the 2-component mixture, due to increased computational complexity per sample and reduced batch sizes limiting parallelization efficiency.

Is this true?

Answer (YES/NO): YES